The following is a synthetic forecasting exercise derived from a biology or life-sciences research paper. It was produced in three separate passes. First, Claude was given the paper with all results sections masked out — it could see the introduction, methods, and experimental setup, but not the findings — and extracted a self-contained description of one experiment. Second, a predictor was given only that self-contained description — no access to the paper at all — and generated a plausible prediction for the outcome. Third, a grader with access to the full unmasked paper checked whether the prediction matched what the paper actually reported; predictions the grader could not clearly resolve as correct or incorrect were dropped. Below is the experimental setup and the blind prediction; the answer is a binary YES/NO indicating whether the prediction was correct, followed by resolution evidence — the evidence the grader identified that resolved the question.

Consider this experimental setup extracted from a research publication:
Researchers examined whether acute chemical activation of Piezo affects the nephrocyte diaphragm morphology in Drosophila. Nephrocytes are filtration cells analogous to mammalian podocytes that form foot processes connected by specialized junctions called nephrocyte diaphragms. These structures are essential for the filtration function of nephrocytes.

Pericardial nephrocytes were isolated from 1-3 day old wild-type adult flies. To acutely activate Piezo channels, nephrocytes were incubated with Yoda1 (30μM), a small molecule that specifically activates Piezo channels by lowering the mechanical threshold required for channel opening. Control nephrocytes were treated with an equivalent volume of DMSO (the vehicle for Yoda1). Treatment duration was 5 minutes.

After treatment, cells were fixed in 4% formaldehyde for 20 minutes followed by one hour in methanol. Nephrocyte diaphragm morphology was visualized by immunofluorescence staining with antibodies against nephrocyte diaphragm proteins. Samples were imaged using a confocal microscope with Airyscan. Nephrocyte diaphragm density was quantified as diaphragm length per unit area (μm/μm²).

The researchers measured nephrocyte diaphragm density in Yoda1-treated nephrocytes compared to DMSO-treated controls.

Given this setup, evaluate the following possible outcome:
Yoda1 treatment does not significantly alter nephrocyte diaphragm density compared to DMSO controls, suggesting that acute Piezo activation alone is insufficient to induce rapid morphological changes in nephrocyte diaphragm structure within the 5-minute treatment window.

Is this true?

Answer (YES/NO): YES